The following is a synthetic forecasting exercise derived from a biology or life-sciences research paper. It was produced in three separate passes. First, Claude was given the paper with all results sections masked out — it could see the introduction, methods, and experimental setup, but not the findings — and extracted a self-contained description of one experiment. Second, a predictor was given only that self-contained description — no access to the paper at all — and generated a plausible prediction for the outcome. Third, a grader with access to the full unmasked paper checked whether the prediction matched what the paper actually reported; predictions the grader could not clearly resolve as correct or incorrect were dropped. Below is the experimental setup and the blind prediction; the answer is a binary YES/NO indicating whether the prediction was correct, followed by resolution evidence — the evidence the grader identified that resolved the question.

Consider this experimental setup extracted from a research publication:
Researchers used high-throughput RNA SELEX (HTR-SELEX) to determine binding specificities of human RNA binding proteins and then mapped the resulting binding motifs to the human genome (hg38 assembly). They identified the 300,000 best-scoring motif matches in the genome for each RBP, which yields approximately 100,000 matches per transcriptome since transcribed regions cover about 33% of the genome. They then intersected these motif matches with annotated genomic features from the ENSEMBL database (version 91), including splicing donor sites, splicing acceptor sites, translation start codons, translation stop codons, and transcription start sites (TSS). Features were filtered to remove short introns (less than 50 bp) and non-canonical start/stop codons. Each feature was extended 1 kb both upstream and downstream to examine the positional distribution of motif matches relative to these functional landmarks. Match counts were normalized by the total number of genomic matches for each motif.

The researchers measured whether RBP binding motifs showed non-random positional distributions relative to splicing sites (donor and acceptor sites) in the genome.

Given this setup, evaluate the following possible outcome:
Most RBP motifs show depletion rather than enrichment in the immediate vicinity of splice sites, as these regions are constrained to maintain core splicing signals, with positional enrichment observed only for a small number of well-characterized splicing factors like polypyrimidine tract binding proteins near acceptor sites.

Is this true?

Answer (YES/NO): NO